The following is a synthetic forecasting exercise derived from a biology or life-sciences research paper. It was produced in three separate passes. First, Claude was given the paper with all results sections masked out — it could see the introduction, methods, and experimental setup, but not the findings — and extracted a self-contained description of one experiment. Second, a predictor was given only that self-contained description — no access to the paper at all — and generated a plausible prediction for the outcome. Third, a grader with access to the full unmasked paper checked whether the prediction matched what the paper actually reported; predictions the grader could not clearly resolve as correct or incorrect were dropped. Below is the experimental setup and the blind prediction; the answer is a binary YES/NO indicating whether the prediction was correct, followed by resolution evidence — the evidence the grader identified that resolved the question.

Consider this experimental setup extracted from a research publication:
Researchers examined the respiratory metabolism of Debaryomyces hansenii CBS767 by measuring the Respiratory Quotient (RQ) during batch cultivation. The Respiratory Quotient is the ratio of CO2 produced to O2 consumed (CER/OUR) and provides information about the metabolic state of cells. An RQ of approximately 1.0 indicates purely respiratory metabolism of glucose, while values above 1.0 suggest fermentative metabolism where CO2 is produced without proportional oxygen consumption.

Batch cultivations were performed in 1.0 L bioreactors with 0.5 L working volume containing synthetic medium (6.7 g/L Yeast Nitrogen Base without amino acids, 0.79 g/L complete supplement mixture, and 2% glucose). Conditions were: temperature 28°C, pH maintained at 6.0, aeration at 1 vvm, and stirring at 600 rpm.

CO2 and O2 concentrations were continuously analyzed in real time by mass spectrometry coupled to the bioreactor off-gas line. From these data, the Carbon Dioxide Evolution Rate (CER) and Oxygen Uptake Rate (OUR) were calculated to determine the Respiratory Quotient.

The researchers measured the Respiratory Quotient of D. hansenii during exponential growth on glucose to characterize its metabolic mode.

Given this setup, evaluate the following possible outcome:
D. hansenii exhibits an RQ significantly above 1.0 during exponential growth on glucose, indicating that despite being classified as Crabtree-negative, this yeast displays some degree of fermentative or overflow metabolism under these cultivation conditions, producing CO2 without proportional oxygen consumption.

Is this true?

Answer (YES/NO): NO